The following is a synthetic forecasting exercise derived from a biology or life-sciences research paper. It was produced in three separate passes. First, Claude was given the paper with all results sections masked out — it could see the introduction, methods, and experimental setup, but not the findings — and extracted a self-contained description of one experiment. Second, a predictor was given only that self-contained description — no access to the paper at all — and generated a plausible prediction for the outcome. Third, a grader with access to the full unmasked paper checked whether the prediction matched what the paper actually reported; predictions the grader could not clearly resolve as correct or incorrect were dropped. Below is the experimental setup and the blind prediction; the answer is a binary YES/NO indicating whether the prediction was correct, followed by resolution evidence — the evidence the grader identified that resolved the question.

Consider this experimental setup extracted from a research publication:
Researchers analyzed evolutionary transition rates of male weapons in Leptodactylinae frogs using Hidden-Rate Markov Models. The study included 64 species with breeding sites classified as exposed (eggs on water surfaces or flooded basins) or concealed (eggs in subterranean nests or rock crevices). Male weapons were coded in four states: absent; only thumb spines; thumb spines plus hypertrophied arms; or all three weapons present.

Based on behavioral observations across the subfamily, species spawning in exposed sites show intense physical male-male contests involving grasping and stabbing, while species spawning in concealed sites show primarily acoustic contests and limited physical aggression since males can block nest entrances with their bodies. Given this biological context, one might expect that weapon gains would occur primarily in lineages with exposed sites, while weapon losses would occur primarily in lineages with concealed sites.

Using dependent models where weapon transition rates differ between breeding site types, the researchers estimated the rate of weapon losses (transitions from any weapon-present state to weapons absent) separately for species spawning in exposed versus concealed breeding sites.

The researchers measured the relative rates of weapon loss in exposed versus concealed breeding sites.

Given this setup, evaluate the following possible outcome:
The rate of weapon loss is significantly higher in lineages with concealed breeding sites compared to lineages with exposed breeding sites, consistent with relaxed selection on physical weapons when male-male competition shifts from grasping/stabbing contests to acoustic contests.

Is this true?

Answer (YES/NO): NO